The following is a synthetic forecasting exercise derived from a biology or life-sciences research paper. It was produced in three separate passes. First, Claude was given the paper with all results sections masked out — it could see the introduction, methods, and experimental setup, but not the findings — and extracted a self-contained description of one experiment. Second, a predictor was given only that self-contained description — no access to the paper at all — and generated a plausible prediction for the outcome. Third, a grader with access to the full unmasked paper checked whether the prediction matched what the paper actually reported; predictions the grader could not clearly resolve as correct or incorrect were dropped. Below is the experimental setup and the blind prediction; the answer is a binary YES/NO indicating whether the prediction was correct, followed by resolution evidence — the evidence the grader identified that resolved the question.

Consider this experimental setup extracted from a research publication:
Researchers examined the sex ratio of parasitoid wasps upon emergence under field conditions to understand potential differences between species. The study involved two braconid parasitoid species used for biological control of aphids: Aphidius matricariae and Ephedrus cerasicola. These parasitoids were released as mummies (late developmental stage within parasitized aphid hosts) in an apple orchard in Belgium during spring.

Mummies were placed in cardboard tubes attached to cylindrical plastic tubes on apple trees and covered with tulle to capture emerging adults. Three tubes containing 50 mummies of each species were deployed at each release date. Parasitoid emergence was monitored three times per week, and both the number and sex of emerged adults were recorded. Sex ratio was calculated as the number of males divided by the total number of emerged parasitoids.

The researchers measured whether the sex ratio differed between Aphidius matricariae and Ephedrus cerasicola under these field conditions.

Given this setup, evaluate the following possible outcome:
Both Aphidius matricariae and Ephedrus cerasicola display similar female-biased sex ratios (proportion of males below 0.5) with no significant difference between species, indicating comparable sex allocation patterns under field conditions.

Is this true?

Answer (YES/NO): NO